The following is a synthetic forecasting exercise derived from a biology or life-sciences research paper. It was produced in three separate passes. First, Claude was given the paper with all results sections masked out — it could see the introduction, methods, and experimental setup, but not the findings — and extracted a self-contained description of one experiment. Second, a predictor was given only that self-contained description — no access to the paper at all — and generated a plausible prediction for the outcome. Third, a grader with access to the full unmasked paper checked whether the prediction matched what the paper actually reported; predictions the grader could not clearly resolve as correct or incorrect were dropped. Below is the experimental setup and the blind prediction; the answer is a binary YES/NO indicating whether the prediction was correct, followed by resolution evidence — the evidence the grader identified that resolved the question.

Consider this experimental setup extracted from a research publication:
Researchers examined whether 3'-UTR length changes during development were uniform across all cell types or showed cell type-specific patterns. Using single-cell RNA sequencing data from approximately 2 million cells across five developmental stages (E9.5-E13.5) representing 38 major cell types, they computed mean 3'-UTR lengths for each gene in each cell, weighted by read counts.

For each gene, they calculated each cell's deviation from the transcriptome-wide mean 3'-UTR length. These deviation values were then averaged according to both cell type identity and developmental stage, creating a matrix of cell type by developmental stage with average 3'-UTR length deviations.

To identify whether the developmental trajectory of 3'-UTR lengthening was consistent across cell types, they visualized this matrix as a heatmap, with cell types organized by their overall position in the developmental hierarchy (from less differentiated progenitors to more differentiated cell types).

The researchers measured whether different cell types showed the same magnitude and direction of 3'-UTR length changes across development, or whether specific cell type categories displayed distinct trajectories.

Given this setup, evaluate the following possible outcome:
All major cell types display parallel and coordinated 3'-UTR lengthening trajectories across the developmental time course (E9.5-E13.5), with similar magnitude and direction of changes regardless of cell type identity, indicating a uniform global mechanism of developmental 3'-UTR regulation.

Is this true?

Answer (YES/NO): NO